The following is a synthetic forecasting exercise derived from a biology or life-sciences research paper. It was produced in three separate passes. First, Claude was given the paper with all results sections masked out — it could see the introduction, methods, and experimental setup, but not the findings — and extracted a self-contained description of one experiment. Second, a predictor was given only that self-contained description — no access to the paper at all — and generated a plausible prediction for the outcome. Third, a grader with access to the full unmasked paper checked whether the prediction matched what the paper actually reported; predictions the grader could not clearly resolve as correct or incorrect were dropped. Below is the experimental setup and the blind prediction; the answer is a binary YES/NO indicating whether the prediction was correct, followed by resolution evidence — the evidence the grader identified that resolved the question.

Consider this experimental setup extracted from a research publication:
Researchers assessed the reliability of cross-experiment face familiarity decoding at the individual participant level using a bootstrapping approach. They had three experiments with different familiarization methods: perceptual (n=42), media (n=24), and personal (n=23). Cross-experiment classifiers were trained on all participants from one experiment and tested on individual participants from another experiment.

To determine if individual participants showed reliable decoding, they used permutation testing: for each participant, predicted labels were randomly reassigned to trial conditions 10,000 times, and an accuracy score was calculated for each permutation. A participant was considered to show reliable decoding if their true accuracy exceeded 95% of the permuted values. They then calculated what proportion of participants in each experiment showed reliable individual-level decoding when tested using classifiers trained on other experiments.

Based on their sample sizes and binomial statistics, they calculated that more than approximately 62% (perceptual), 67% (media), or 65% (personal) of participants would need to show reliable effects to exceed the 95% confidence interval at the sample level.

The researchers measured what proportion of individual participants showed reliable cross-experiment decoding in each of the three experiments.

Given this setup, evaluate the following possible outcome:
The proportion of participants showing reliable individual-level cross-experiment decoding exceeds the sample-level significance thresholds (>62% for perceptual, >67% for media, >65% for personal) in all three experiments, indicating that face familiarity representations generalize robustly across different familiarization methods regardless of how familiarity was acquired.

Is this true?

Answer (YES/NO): NO